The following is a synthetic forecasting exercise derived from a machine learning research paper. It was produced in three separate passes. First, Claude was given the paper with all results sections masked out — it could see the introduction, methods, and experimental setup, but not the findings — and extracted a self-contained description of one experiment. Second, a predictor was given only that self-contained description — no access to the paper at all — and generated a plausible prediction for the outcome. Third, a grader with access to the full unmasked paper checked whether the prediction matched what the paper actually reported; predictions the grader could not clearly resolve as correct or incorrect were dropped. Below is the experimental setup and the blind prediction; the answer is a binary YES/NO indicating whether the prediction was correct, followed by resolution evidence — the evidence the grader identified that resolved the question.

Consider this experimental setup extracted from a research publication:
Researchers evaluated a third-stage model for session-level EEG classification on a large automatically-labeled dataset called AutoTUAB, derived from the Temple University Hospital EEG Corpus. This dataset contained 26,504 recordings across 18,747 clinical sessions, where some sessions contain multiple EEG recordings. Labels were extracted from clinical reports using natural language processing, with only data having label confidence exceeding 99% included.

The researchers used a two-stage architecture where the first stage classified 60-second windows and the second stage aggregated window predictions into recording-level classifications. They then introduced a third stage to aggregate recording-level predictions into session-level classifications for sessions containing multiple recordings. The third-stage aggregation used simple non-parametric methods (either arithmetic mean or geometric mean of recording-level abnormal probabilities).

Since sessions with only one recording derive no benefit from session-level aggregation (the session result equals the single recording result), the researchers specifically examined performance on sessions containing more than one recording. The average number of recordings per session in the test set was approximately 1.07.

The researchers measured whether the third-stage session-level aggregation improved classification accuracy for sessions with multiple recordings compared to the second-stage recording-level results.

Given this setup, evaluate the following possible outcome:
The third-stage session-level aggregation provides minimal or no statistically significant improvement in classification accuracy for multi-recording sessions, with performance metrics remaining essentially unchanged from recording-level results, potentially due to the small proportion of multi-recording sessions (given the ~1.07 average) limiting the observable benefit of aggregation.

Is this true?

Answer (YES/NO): NO